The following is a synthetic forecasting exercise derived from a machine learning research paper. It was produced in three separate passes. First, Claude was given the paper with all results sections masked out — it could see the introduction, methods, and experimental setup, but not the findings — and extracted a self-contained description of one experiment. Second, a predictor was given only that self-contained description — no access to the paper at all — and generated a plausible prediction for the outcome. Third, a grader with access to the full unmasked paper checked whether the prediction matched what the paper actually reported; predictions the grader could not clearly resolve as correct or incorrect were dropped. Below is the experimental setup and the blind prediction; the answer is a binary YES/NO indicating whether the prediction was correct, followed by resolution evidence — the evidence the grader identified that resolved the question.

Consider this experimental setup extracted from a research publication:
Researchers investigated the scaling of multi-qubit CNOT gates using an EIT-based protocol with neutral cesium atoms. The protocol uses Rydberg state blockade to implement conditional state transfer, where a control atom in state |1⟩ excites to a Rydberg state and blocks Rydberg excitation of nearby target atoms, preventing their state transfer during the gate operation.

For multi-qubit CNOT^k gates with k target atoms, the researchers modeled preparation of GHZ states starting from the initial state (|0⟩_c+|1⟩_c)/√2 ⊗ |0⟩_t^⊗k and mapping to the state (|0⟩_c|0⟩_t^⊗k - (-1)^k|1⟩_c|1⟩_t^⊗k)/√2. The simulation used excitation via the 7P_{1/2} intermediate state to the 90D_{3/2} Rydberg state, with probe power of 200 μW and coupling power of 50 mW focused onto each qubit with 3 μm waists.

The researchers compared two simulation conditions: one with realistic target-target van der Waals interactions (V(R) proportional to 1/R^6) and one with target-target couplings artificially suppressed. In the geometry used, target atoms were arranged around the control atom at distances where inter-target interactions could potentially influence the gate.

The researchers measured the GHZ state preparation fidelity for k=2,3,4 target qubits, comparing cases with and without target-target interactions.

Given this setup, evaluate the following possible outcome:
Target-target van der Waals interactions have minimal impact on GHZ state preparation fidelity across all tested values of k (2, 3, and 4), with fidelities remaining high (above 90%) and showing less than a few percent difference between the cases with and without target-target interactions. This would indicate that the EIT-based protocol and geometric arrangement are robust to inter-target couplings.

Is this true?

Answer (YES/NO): NO